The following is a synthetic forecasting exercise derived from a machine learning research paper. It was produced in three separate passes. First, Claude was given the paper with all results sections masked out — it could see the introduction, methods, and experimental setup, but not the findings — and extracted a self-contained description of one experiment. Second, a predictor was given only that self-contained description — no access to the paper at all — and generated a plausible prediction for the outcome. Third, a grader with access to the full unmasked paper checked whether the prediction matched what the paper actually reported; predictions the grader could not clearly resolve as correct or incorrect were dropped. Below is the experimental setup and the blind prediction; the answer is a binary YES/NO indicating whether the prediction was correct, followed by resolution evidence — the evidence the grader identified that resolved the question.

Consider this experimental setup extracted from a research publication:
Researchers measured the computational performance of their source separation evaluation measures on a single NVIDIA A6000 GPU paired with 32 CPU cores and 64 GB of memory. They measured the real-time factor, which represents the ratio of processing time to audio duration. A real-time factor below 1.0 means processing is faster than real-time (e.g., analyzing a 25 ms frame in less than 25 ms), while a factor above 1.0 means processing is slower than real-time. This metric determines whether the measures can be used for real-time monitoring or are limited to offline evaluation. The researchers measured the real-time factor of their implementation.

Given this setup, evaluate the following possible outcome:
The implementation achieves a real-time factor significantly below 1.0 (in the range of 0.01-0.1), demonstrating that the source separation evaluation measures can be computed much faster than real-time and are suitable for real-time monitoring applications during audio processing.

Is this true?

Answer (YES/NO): NO